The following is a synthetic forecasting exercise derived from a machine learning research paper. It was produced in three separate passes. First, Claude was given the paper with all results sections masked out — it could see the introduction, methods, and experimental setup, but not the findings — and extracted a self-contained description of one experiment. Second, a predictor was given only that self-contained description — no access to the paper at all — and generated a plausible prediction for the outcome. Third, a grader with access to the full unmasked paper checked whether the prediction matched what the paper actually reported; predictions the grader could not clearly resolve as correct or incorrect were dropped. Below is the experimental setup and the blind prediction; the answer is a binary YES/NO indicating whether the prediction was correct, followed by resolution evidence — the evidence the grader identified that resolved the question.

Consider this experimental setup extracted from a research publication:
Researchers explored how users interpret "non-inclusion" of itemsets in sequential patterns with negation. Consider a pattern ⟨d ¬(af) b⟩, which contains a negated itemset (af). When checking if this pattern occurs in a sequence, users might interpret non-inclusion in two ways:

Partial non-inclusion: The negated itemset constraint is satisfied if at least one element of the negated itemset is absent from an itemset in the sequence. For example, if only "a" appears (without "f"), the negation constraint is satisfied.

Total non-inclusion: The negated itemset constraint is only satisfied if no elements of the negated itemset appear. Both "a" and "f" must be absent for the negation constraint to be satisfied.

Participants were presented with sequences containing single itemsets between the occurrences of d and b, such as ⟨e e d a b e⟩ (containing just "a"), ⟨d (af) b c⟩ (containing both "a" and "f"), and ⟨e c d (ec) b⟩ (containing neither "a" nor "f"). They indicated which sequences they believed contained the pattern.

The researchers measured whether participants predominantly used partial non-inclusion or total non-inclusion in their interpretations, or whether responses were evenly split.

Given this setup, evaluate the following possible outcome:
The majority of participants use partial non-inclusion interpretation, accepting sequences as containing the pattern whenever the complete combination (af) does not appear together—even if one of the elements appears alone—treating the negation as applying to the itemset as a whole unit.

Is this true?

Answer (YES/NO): YES